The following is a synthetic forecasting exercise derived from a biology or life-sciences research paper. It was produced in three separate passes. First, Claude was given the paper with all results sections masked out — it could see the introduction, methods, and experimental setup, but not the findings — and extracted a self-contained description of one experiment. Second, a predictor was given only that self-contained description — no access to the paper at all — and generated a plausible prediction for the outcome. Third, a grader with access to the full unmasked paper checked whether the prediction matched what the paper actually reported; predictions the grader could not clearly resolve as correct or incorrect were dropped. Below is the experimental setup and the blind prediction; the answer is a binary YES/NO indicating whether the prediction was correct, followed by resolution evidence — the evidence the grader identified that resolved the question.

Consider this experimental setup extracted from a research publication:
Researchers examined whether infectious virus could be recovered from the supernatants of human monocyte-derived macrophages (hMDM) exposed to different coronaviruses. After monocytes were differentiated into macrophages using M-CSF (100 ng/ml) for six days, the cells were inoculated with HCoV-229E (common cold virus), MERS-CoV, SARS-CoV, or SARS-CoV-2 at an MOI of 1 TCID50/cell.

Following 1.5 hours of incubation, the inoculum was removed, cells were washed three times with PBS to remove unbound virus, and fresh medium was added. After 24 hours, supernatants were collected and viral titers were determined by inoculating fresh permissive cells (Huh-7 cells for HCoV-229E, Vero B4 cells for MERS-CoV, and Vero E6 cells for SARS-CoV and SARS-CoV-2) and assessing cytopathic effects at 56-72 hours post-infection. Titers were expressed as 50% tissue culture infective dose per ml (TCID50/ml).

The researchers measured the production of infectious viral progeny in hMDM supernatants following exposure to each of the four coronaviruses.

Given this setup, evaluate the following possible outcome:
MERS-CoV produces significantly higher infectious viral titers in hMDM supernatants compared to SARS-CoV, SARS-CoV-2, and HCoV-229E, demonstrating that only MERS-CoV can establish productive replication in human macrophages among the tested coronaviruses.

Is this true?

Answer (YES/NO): NO